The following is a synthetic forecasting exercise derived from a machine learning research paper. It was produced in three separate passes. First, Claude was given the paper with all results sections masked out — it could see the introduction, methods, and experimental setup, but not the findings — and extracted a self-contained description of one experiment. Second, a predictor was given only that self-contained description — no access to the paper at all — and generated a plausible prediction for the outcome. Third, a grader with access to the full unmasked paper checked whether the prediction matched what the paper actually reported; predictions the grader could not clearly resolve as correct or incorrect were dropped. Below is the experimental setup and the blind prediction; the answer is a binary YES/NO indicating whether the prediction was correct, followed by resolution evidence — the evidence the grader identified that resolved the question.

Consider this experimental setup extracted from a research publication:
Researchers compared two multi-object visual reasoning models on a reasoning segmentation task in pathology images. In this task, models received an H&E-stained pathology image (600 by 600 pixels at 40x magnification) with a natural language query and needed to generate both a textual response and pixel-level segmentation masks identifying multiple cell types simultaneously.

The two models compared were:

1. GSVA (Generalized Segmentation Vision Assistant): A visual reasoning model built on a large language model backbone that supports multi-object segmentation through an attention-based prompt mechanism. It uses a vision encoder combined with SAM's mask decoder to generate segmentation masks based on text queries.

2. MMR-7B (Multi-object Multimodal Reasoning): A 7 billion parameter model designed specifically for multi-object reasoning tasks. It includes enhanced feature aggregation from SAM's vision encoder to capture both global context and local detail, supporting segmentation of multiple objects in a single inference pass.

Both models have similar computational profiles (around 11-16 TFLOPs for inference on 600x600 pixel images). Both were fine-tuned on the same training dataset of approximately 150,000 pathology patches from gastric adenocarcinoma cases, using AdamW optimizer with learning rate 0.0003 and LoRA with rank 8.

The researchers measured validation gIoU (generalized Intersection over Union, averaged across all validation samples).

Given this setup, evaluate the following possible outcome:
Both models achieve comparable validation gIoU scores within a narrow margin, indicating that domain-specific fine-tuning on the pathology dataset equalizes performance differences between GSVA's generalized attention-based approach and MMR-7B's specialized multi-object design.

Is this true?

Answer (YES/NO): NO